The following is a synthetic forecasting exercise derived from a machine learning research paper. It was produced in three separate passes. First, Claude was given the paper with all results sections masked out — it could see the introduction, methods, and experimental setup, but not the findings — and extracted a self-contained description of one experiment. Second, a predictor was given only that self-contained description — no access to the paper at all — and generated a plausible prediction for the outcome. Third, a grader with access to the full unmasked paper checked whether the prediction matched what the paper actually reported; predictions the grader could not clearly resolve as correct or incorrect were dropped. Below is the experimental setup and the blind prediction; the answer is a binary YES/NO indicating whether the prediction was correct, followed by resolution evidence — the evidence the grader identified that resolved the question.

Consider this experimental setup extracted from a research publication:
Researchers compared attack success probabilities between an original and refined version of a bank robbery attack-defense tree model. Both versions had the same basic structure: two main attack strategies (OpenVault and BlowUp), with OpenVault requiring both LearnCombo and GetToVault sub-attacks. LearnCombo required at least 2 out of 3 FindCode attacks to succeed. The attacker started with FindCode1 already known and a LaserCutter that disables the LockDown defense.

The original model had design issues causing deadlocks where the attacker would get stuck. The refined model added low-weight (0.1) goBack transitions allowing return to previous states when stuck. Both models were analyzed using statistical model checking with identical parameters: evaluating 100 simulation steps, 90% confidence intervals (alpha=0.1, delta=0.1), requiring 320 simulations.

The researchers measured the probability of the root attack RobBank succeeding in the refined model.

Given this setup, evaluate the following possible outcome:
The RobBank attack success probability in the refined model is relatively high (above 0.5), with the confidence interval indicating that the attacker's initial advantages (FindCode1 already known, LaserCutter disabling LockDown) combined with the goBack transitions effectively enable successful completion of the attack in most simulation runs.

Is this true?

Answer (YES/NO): NO